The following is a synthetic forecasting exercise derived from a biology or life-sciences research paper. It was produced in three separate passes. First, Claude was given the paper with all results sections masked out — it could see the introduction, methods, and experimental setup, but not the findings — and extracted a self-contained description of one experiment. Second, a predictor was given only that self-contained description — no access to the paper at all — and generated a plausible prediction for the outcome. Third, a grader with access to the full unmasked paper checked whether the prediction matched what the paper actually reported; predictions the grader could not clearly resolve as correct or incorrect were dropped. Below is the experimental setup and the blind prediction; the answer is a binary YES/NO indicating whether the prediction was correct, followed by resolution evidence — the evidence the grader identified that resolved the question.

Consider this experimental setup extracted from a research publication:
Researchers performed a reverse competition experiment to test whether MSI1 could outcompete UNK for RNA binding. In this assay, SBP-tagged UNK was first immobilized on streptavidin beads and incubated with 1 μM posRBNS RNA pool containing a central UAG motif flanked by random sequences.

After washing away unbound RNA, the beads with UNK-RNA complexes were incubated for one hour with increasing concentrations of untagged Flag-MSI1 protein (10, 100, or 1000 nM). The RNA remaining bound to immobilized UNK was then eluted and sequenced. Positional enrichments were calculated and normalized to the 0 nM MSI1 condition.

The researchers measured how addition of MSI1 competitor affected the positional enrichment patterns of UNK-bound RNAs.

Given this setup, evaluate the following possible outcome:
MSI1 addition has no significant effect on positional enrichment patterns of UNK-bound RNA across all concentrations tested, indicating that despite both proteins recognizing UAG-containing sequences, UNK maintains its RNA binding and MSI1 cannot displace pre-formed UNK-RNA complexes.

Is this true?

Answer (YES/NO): NO